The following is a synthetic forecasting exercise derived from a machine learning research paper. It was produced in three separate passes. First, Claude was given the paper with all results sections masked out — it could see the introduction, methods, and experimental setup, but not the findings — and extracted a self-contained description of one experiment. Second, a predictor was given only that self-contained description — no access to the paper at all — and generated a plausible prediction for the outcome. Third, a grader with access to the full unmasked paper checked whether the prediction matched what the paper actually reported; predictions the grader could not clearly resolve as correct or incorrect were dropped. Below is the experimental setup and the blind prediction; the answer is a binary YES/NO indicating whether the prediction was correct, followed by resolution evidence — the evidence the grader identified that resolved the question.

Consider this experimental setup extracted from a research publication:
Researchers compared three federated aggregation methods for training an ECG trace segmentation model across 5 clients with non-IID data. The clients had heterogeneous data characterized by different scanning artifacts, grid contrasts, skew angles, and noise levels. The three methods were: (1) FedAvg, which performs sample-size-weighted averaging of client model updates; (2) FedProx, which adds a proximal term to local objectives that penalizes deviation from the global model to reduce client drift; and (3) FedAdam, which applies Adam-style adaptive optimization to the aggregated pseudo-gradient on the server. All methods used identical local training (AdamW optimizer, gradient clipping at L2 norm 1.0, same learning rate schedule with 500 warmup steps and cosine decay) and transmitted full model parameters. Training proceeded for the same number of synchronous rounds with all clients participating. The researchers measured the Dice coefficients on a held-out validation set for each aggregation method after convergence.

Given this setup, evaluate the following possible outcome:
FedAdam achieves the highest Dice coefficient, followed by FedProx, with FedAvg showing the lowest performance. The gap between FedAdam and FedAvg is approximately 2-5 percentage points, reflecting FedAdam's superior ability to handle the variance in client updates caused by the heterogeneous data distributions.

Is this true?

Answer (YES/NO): YES